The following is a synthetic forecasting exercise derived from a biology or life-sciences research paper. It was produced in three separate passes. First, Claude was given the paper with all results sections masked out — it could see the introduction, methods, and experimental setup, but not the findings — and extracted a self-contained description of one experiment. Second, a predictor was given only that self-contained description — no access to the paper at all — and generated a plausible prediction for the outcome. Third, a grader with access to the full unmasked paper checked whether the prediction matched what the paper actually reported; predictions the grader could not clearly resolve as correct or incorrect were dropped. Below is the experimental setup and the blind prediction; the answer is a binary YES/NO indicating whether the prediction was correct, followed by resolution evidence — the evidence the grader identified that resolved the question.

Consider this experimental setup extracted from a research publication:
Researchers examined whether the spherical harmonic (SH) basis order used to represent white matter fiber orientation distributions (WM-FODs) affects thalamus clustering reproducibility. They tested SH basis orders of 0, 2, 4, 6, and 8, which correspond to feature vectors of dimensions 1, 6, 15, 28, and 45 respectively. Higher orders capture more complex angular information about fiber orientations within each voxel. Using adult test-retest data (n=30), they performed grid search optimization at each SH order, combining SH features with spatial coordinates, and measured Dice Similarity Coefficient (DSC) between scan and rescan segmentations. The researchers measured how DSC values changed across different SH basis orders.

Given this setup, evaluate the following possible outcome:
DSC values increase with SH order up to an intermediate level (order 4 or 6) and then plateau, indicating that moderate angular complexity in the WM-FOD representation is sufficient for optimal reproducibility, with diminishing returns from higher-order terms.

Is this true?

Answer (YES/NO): NO